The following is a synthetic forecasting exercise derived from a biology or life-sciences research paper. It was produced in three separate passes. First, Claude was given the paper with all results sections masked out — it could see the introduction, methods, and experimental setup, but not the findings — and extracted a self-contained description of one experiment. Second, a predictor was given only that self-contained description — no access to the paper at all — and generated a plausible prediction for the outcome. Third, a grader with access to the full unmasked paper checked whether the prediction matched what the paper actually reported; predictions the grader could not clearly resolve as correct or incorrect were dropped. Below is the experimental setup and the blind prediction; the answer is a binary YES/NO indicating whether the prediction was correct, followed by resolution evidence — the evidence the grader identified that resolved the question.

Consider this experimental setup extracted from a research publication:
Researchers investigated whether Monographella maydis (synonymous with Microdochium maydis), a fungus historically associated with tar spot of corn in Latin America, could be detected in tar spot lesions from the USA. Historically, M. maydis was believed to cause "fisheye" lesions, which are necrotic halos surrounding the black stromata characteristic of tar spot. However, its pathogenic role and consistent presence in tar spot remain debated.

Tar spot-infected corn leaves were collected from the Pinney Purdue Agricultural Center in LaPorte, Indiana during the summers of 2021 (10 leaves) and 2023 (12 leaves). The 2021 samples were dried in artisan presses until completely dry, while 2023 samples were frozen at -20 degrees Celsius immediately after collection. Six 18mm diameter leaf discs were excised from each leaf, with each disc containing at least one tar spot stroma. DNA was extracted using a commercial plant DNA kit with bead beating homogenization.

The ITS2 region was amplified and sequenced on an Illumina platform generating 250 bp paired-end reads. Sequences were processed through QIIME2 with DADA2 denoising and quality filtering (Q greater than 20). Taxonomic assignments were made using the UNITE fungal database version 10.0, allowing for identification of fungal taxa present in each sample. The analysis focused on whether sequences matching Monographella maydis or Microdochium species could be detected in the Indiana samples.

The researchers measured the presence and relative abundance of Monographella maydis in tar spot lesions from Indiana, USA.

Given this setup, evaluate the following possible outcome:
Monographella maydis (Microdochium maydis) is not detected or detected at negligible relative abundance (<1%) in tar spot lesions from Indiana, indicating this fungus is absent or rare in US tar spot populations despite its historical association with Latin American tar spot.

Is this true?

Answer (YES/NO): YES